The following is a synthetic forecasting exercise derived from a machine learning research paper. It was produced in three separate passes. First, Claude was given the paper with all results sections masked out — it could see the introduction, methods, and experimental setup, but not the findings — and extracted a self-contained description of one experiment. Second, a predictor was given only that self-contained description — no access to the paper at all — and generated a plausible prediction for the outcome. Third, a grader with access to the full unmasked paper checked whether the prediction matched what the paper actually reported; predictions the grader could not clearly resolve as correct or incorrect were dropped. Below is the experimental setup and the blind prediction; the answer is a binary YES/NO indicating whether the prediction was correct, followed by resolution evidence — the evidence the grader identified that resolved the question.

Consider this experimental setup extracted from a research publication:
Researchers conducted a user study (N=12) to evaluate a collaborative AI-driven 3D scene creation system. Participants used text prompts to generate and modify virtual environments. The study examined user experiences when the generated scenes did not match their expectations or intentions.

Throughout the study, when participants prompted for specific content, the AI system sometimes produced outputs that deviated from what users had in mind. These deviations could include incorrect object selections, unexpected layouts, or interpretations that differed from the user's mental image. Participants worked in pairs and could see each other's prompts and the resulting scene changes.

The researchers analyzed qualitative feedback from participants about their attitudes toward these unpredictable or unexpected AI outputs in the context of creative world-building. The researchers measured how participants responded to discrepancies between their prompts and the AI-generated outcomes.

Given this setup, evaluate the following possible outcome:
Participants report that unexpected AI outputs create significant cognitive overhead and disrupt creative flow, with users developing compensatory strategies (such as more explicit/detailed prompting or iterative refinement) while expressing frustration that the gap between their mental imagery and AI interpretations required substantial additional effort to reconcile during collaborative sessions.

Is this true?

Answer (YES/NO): NO